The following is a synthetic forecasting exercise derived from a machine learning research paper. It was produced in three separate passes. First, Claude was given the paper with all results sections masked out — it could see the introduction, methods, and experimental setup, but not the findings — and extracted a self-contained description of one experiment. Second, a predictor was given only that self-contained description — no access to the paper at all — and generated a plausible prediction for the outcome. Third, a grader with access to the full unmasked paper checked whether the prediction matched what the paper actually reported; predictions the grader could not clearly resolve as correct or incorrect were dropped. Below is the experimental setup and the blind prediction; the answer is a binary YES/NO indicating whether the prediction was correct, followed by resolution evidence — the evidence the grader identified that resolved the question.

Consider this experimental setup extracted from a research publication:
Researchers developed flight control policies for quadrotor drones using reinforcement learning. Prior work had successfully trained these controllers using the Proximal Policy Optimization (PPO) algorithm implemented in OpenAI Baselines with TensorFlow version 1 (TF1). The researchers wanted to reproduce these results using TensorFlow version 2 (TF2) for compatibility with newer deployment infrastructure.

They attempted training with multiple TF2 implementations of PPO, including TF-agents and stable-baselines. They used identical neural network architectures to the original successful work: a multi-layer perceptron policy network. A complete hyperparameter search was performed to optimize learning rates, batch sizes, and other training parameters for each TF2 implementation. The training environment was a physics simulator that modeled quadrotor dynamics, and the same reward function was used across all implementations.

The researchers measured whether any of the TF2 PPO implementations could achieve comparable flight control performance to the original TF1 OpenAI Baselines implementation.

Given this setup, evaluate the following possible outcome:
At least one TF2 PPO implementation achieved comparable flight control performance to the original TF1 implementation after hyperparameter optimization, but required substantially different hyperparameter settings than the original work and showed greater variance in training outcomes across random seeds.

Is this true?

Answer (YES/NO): NO